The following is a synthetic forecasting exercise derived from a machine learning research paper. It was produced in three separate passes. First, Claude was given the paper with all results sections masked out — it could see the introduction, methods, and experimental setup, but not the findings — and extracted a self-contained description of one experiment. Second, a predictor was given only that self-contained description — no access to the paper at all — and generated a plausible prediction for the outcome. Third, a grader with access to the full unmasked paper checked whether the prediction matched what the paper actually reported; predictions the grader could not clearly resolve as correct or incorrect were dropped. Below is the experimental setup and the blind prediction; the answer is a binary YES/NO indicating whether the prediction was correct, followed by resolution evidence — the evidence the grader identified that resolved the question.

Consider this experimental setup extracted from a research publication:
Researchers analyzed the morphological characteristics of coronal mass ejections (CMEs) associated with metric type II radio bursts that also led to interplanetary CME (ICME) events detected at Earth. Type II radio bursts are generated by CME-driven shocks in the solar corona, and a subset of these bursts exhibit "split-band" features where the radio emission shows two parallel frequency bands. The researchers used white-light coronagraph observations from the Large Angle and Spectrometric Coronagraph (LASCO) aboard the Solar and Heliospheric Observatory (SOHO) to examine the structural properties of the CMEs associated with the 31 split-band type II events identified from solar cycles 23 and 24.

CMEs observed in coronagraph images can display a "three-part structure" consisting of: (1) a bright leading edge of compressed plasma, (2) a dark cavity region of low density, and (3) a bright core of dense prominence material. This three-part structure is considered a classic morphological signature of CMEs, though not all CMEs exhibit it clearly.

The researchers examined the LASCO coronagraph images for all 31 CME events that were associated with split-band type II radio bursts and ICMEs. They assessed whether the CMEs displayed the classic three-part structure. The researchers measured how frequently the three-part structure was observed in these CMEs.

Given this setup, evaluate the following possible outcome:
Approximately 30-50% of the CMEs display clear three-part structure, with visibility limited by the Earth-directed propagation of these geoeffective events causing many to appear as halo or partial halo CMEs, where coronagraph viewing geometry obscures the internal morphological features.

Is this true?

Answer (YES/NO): NO